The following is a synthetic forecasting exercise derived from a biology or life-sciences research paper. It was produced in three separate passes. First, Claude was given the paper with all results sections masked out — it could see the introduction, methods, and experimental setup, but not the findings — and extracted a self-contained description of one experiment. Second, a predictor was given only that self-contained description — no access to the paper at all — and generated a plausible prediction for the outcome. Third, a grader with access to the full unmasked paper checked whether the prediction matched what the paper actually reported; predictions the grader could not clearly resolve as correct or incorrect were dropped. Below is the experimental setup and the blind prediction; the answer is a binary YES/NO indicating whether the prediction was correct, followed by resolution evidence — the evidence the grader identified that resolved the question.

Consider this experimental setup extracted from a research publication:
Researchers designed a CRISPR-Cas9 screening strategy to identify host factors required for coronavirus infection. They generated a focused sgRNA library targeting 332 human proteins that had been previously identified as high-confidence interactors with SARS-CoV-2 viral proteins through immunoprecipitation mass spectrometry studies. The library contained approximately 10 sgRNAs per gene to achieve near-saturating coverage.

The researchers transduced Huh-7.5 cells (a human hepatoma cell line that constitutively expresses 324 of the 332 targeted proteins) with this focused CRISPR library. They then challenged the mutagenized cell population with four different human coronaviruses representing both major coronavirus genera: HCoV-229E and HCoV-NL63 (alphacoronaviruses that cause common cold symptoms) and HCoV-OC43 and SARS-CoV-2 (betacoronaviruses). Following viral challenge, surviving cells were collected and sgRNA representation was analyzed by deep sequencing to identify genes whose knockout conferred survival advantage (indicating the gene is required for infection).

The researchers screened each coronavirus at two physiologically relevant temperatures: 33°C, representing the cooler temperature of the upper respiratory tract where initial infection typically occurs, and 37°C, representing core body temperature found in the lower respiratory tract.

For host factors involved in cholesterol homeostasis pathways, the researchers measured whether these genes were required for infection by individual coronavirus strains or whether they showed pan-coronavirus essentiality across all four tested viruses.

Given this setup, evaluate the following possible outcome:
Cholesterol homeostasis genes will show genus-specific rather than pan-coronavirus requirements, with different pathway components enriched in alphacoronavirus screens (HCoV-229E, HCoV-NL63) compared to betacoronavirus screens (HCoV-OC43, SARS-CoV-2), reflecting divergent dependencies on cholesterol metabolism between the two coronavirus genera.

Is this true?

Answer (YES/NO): NO